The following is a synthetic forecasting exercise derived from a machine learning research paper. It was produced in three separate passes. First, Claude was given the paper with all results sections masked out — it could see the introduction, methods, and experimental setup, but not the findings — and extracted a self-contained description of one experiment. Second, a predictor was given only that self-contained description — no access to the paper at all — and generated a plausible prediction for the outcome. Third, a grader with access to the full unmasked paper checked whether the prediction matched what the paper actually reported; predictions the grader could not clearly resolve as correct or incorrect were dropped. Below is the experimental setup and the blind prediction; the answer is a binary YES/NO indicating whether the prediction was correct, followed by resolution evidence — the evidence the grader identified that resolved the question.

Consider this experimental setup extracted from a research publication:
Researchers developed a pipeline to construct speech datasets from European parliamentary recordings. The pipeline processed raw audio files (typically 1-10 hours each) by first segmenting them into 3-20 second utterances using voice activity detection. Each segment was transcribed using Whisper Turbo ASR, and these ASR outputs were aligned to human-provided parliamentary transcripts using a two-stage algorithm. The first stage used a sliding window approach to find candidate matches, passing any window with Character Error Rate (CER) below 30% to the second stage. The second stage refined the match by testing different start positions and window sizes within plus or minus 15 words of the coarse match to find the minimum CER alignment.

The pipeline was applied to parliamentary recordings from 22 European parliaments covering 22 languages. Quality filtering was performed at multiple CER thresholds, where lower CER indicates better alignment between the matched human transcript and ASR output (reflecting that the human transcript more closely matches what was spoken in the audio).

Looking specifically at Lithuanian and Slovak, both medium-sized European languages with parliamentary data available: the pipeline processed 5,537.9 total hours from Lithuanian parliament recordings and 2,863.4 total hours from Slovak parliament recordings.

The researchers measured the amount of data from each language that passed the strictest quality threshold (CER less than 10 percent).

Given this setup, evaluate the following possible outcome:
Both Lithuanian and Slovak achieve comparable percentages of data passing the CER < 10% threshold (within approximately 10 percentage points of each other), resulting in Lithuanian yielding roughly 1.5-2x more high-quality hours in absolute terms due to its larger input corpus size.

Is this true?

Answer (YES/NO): NO